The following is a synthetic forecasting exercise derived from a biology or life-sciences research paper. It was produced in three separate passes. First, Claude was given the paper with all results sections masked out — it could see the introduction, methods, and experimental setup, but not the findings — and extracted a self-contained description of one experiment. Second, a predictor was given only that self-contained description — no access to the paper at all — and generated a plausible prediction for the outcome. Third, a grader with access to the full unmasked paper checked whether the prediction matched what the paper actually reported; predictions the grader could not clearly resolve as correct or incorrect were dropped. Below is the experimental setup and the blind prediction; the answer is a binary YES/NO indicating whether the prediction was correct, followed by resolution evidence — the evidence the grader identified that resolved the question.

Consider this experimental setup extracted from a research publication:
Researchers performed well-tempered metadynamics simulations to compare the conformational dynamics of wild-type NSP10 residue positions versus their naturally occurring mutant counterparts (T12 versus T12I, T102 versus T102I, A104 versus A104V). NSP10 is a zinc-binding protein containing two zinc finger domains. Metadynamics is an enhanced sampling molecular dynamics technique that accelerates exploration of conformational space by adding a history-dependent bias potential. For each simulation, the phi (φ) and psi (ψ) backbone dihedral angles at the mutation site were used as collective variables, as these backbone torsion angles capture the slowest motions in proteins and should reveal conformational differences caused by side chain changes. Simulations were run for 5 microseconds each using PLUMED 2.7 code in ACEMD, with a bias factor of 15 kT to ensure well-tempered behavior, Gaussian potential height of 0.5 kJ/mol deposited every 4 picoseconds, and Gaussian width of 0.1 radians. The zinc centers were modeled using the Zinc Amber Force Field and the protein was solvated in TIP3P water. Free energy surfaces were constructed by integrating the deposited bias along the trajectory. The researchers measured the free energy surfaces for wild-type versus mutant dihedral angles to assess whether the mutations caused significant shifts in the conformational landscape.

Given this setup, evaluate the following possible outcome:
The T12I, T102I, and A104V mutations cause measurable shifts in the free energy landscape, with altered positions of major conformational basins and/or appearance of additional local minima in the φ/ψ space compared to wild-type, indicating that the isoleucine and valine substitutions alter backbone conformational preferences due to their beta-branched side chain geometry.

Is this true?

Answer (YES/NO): NO